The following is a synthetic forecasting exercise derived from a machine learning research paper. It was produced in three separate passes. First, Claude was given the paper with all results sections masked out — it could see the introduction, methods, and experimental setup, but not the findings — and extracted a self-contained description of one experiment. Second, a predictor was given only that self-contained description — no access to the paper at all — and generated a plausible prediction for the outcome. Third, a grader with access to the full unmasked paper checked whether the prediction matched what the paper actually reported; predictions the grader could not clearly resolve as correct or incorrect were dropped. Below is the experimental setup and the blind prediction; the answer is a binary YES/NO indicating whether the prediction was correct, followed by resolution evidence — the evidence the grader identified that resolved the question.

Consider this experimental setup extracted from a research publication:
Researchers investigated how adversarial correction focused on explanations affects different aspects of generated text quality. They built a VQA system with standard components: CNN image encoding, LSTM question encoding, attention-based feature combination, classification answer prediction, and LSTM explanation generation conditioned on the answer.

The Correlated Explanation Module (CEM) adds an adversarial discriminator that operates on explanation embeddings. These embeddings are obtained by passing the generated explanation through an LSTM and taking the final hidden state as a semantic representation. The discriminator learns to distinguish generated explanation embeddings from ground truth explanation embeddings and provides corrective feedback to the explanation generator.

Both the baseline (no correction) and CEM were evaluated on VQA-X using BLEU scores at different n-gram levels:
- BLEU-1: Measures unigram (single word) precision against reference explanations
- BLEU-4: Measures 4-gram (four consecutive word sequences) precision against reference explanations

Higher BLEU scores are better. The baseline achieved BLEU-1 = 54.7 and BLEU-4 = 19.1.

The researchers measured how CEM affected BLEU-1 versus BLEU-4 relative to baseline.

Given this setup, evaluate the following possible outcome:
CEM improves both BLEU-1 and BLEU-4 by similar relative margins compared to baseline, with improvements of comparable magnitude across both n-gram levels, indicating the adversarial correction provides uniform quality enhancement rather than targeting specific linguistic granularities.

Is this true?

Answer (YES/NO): NO